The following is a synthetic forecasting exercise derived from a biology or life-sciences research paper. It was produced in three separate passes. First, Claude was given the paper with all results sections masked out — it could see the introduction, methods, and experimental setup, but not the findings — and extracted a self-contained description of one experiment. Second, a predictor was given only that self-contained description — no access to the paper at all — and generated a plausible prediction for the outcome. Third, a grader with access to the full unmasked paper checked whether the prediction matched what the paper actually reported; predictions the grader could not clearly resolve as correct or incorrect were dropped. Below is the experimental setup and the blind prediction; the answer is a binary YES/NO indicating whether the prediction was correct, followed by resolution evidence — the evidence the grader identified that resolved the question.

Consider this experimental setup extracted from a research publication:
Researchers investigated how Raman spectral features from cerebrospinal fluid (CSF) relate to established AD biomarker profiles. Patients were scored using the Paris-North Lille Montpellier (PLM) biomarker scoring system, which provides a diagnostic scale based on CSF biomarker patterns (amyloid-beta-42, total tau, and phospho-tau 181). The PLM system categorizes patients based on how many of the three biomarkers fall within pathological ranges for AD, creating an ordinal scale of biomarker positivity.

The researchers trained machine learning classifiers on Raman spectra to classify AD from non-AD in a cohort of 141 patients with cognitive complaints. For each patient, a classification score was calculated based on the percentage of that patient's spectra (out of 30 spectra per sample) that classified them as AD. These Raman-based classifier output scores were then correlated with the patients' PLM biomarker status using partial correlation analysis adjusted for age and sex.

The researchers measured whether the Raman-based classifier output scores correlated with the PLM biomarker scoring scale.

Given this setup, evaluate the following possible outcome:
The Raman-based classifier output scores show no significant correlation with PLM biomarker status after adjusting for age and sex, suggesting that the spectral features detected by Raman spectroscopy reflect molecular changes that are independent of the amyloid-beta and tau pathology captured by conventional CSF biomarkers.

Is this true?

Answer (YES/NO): NO